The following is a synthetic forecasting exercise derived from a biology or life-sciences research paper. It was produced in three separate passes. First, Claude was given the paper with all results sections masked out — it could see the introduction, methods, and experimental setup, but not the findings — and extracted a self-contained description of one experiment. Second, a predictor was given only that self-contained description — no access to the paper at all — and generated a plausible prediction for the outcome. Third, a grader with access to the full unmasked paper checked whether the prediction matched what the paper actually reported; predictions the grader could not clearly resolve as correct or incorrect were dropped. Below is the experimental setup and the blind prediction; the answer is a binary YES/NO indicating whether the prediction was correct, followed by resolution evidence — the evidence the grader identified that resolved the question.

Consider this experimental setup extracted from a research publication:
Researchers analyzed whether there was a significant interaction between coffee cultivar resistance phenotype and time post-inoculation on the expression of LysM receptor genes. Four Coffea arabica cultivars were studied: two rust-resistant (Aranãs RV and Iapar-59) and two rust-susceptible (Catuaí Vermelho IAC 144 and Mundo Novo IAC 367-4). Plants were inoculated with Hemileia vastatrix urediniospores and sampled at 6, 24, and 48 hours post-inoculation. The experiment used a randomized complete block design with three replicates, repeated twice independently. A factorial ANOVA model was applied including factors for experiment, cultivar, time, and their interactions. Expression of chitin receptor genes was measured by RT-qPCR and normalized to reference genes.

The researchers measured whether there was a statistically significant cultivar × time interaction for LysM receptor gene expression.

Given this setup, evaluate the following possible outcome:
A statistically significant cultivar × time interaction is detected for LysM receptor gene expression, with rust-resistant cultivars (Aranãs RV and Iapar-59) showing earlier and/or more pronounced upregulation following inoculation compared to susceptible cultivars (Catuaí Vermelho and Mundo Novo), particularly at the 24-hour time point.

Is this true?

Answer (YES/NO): NO